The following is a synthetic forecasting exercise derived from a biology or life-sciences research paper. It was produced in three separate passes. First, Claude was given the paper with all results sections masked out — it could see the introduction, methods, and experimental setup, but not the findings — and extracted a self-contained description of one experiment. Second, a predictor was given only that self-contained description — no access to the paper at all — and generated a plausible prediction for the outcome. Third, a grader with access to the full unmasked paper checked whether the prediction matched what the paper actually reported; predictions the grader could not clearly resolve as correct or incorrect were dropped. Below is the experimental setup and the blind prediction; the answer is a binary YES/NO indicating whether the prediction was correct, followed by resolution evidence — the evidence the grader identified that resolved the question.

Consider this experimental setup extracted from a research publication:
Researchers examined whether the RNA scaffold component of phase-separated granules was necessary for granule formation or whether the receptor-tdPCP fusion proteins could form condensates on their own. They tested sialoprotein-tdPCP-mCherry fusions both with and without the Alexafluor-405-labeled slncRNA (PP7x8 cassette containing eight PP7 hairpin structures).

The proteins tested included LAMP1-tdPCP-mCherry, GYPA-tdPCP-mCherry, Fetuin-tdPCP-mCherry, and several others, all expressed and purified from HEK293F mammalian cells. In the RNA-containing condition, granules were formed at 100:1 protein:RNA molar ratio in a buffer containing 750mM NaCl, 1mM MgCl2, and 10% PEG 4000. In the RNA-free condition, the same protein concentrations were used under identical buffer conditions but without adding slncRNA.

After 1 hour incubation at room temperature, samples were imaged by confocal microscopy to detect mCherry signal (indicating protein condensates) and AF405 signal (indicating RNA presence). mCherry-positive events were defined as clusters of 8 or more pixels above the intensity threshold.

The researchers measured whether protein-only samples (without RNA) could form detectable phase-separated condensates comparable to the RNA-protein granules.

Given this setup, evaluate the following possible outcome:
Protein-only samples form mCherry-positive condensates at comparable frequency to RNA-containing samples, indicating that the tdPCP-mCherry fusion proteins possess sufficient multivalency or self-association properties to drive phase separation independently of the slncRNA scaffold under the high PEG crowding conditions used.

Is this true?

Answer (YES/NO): NO